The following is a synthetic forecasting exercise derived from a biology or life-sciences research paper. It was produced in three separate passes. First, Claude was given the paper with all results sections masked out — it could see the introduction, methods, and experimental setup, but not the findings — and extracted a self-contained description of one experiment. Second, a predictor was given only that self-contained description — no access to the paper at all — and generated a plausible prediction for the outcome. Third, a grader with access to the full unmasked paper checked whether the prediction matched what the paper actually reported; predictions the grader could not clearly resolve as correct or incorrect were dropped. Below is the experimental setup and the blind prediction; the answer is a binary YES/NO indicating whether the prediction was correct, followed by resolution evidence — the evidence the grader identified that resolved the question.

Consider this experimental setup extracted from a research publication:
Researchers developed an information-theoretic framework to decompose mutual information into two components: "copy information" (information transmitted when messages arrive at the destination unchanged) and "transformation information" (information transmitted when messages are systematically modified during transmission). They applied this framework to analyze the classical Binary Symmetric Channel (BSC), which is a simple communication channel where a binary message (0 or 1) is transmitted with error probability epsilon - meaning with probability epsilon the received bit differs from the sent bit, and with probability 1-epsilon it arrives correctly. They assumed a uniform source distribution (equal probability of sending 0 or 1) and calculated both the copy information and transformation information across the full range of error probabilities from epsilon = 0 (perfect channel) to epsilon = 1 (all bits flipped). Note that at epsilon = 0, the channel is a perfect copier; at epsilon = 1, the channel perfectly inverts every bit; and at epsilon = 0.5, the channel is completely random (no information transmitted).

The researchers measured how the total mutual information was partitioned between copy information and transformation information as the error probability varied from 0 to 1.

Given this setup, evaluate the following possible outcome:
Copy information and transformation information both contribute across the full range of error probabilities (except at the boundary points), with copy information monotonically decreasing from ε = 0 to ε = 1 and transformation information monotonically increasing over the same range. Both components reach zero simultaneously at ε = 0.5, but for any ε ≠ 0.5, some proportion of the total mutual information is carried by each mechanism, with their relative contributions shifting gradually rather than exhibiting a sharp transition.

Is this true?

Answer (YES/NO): NO